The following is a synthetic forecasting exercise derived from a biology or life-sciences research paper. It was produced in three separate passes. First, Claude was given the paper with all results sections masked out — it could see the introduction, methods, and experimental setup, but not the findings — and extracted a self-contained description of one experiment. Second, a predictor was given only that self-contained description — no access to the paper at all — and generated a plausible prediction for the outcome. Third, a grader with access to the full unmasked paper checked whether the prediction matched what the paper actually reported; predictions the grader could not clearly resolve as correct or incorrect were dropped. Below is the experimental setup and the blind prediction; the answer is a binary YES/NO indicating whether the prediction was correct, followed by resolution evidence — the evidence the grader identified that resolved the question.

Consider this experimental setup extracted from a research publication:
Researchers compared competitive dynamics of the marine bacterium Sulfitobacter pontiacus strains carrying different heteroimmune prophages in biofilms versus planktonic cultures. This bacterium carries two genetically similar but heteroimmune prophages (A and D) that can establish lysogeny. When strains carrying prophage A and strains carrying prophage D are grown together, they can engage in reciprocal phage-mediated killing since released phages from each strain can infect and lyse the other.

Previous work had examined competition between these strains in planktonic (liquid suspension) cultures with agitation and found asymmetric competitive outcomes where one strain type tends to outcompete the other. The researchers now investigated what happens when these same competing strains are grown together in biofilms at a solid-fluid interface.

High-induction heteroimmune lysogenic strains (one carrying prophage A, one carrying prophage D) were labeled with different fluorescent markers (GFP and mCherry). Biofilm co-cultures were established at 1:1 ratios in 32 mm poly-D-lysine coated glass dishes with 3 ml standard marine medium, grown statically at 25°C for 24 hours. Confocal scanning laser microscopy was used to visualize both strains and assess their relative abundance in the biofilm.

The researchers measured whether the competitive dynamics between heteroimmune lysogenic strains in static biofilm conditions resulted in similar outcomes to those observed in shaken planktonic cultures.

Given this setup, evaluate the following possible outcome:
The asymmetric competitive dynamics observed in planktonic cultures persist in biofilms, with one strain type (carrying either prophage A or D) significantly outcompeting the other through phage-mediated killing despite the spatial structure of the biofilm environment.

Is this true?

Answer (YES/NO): NO